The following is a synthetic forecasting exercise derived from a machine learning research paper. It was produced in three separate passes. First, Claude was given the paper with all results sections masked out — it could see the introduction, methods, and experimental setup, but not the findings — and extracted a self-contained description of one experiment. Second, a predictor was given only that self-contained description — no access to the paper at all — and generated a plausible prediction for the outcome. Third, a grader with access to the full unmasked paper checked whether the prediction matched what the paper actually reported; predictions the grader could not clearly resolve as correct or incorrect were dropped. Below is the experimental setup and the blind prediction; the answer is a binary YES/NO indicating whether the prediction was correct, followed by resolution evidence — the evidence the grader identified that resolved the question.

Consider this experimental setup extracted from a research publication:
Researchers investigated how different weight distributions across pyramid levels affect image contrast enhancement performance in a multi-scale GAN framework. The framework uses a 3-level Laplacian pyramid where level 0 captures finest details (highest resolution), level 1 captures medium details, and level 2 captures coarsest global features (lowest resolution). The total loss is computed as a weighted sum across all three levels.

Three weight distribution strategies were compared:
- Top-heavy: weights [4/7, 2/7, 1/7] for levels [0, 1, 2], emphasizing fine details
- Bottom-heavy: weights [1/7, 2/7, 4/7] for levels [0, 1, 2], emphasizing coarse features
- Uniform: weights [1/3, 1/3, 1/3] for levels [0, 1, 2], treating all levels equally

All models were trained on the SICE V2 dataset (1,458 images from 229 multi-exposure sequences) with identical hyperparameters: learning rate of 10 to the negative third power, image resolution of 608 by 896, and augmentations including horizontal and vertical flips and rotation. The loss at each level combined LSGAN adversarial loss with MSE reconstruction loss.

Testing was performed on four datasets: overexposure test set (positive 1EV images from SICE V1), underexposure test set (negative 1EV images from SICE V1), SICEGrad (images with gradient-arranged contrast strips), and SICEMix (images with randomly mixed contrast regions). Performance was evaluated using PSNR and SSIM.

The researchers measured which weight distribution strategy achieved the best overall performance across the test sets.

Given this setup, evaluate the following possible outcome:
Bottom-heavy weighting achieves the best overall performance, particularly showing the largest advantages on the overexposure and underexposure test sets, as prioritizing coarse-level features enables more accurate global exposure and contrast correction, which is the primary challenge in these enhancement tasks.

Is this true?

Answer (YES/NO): NO